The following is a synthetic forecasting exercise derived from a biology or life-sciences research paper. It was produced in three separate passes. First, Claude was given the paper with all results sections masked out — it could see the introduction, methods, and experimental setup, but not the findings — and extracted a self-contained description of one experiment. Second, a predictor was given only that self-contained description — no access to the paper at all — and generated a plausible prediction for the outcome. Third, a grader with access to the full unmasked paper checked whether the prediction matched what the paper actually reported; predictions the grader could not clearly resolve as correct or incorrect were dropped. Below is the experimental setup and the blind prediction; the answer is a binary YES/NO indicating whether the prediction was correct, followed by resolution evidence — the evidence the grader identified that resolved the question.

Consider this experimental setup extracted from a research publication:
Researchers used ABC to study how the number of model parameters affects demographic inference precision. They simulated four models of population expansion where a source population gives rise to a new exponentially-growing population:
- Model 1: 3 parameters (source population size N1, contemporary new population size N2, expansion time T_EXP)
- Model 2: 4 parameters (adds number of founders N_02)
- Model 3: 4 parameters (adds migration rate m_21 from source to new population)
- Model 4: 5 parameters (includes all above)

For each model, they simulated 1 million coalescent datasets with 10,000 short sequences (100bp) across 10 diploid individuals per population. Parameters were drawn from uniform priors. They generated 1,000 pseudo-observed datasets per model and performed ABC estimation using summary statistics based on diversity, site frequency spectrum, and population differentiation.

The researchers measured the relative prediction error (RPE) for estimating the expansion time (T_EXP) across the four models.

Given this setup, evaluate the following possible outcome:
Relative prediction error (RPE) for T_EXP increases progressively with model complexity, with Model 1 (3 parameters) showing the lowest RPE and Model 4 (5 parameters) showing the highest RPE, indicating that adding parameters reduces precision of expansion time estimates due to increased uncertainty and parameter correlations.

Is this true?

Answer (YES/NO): YES